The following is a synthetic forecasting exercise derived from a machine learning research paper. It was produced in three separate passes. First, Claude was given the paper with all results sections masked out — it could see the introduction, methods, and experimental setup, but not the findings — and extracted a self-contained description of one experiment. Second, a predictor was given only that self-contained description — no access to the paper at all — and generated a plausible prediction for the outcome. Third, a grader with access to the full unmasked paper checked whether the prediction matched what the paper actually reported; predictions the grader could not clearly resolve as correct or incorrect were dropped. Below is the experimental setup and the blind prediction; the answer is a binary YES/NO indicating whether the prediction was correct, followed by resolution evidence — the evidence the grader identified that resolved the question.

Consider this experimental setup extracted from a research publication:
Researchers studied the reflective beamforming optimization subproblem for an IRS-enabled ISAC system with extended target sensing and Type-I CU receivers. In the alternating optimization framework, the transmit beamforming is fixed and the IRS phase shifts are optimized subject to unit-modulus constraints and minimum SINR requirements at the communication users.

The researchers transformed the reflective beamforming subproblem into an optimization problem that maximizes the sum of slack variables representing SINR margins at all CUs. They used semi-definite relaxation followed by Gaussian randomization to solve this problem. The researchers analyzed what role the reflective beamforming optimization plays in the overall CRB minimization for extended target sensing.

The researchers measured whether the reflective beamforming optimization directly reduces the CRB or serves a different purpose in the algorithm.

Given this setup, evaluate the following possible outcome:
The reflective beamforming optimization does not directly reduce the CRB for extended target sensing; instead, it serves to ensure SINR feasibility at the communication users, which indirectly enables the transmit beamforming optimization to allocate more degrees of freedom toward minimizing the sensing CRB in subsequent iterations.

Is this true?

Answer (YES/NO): YES